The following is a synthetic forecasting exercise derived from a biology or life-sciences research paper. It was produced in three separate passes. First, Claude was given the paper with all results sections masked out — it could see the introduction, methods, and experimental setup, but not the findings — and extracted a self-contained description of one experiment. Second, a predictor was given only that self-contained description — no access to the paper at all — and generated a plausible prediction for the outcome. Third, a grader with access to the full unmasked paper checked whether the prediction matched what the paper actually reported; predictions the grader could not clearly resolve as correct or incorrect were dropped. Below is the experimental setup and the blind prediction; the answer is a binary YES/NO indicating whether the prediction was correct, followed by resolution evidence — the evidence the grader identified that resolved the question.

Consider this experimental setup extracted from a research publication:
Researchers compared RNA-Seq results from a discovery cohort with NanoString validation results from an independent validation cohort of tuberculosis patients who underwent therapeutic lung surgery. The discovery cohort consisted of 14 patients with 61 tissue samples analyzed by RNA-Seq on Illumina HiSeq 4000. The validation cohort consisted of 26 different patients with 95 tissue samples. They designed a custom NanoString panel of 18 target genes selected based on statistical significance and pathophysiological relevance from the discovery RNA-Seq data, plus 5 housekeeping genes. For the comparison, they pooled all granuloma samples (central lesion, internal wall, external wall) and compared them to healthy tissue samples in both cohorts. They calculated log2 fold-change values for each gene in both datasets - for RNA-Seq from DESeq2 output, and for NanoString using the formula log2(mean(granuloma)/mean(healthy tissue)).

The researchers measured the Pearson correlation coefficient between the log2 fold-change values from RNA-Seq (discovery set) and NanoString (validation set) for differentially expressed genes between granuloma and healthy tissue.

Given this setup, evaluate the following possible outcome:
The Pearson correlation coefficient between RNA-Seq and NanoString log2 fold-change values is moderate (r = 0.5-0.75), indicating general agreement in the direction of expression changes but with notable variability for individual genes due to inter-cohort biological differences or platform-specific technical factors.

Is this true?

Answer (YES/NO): NO